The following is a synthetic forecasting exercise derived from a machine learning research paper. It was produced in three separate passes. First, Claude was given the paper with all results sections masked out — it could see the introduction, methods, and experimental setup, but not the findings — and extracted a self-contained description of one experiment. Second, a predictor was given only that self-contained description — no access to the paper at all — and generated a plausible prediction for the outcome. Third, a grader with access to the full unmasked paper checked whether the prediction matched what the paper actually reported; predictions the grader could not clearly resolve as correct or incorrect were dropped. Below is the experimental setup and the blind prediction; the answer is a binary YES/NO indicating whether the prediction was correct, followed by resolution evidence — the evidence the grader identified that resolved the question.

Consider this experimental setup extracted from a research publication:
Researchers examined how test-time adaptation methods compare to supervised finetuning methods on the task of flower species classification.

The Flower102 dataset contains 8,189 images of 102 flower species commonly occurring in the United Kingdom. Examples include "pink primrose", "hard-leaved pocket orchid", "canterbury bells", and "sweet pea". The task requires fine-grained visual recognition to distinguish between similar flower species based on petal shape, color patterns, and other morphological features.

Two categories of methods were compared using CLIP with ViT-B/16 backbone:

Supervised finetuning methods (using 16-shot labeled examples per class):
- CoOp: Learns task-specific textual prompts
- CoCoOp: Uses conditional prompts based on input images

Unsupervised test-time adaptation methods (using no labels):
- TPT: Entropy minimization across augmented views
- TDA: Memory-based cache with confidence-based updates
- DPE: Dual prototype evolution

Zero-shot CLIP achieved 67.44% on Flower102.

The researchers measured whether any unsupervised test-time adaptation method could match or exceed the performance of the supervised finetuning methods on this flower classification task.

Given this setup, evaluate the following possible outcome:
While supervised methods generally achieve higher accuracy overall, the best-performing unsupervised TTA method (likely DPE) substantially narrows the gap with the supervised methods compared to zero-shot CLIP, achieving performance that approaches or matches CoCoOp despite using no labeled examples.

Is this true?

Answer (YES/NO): NO